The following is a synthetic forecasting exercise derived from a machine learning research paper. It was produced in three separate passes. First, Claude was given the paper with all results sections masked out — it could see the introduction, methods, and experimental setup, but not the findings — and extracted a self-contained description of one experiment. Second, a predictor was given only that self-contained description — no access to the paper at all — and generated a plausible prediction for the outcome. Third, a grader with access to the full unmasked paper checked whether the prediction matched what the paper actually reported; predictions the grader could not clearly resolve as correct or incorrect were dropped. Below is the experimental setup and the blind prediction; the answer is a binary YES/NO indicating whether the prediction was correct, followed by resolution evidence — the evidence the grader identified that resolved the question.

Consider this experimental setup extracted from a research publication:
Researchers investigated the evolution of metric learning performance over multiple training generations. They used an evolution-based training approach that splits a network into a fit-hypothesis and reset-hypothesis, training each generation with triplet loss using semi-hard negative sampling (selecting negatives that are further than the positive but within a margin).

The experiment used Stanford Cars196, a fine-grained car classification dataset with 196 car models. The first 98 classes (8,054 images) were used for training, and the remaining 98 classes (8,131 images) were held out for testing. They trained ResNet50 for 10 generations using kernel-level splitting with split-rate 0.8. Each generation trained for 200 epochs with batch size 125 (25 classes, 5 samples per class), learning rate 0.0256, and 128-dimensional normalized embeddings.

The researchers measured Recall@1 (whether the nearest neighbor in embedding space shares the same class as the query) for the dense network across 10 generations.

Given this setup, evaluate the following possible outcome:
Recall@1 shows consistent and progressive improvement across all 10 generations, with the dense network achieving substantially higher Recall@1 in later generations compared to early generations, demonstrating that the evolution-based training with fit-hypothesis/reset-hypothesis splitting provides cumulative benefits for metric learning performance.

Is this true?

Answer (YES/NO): NO